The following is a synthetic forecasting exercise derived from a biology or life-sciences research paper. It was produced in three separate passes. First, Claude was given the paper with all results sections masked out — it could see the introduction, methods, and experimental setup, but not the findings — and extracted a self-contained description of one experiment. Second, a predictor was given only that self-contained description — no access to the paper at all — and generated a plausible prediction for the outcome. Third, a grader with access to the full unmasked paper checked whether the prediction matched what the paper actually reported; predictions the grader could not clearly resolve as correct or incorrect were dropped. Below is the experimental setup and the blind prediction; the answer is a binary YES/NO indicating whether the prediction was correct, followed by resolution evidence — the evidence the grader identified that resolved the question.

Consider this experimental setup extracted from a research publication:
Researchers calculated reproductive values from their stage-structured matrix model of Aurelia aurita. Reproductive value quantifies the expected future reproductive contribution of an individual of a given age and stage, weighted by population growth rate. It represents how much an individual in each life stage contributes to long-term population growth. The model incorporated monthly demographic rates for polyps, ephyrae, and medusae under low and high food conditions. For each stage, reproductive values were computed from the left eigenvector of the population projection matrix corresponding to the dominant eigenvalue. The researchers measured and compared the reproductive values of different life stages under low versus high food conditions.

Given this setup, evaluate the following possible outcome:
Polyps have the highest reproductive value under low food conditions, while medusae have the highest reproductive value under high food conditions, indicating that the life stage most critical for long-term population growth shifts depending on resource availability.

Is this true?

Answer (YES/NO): YES